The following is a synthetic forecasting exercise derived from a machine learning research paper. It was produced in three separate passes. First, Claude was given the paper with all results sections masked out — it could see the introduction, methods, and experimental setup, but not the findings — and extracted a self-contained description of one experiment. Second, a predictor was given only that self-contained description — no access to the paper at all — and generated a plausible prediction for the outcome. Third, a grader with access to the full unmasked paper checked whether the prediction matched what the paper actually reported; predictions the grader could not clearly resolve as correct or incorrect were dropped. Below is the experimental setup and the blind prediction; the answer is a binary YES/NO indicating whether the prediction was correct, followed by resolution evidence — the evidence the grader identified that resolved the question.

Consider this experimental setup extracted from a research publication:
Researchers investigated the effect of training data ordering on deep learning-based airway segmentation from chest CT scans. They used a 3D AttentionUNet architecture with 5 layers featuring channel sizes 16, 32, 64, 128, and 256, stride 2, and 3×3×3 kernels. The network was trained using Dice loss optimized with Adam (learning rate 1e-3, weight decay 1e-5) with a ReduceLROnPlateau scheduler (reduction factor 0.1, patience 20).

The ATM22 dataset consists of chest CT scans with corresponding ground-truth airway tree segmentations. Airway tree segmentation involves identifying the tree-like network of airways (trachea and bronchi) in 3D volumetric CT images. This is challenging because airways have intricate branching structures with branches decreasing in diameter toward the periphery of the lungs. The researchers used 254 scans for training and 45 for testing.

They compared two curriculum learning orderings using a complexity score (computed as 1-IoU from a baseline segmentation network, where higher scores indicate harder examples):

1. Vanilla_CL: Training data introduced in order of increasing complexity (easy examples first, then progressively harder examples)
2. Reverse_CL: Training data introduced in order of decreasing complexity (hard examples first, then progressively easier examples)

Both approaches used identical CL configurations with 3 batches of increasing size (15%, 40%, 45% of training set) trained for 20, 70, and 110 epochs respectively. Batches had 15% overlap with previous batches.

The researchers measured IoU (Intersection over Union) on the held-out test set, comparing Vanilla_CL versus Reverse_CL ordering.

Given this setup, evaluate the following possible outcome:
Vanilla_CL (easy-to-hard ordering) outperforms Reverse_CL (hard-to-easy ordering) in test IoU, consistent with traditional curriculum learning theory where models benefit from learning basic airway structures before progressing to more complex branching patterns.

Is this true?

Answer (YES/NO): YES